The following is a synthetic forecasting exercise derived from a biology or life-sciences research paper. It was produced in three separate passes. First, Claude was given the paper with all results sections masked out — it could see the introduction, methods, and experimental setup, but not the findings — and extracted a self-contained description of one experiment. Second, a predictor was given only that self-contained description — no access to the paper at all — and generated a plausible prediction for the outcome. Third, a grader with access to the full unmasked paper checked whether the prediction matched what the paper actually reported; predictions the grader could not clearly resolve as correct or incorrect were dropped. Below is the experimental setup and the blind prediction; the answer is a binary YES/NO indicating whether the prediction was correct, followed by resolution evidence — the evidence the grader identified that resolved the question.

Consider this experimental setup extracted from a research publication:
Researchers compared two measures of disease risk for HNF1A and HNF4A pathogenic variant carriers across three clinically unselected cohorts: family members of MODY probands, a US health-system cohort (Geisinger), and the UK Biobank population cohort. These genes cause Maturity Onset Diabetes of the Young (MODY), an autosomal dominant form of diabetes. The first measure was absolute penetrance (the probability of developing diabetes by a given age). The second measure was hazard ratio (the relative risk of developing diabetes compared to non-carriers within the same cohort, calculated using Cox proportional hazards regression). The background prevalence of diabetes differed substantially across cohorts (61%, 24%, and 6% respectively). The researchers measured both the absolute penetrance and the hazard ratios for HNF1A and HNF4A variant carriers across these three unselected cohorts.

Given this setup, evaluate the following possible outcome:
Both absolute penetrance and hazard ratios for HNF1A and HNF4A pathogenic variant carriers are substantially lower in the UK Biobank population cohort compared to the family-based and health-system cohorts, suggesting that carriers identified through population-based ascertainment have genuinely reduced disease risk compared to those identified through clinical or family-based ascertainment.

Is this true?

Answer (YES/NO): NO